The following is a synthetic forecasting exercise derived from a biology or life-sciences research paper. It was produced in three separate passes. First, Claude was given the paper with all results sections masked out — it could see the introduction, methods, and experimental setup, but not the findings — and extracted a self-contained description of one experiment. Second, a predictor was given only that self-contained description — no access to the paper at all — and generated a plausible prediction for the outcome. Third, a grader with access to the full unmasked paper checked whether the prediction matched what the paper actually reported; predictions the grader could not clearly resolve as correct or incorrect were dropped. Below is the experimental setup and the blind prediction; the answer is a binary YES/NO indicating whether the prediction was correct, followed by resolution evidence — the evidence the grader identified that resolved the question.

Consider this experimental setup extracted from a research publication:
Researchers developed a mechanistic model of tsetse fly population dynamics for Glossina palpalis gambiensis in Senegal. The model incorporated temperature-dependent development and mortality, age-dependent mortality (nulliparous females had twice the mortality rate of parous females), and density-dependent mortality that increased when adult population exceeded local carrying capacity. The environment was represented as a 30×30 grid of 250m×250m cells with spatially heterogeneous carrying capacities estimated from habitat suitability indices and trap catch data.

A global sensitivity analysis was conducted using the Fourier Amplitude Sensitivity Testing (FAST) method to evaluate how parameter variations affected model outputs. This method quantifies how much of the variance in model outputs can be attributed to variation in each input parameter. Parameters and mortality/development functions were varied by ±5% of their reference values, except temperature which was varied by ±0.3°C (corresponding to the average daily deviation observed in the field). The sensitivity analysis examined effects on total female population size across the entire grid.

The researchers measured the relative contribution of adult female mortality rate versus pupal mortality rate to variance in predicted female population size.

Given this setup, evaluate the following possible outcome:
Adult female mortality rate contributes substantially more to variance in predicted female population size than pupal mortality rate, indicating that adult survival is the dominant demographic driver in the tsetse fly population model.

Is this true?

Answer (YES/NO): YES